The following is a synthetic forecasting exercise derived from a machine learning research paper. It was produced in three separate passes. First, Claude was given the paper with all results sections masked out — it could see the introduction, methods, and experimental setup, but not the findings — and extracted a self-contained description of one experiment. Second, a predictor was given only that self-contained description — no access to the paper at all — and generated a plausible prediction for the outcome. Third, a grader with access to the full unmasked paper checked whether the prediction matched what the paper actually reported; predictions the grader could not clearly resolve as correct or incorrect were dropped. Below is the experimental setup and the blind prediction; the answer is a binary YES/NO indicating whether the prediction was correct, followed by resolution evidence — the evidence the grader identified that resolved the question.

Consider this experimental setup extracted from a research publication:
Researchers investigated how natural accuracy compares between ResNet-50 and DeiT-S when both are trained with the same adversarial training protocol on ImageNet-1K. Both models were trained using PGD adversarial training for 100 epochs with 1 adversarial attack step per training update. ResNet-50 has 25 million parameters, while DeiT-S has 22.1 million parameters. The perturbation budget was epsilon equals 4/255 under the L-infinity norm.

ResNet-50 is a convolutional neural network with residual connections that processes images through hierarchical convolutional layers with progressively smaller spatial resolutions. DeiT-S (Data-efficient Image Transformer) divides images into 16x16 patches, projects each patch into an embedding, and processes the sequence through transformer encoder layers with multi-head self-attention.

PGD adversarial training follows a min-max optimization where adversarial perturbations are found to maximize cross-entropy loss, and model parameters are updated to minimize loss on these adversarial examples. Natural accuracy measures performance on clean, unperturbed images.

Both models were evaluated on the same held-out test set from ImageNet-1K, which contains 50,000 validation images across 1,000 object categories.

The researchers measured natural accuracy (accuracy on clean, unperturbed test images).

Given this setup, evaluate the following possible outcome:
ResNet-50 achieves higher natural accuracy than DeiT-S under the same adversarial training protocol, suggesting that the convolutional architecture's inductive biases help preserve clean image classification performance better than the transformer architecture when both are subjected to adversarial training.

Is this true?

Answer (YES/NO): YES